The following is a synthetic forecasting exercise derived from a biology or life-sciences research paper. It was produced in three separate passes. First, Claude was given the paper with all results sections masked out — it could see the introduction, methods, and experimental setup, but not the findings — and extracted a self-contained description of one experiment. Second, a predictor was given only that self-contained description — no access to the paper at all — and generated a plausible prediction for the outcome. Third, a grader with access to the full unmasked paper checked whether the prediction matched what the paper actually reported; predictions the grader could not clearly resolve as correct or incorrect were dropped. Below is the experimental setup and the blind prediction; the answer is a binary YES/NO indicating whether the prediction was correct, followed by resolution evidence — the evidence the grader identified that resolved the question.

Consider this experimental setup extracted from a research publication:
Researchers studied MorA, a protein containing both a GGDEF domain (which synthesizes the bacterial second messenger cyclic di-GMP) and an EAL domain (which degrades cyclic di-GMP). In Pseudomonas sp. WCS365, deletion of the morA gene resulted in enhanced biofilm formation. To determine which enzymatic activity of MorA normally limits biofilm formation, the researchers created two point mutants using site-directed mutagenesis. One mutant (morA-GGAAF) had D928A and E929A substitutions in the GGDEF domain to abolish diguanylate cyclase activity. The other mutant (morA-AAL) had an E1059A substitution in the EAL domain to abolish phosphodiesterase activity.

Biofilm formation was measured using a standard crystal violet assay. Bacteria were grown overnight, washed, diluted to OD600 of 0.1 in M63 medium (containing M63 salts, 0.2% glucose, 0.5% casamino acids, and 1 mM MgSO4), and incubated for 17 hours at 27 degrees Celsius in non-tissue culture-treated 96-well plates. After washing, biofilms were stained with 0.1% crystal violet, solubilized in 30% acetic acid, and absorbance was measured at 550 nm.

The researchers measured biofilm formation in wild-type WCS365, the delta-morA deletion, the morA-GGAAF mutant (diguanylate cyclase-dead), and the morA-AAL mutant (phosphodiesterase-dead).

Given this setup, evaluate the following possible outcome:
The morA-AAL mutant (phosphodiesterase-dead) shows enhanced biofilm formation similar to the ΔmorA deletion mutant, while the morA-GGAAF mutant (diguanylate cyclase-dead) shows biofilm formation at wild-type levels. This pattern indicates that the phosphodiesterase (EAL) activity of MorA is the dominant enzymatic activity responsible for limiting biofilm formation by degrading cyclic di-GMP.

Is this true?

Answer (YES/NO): NO